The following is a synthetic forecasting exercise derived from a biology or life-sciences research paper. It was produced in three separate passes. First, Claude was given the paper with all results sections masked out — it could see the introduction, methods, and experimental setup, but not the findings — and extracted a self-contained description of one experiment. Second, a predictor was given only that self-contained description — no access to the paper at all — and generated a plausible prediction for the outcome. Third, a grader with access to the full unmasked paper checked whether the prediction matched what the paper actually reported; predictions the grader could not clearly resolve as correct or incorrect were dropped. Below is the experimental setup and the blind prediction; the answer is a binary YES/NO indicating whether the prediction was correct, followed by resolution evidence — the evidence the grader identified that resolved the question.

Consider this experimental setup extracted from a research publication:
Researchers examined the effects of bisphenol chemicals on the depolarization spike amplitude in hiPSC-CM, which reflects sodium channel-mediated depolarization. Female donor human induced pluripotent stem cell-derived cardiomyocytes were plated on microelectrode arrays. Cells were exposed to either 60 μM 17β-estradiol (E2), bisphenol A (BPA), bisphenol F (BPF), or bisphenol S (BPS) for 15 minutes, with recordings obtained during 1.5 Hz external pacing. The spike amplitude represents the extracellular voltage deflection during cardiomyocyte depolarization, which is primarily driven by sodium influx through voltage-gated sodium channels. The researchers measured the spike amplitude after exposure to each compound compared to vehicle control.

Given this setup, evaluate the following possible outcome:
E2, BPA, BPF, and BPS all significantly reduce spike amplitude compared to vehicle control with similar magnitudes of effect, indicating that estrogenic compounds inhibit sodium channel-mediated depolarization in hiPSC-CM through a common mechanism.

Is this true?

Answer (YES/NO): NO